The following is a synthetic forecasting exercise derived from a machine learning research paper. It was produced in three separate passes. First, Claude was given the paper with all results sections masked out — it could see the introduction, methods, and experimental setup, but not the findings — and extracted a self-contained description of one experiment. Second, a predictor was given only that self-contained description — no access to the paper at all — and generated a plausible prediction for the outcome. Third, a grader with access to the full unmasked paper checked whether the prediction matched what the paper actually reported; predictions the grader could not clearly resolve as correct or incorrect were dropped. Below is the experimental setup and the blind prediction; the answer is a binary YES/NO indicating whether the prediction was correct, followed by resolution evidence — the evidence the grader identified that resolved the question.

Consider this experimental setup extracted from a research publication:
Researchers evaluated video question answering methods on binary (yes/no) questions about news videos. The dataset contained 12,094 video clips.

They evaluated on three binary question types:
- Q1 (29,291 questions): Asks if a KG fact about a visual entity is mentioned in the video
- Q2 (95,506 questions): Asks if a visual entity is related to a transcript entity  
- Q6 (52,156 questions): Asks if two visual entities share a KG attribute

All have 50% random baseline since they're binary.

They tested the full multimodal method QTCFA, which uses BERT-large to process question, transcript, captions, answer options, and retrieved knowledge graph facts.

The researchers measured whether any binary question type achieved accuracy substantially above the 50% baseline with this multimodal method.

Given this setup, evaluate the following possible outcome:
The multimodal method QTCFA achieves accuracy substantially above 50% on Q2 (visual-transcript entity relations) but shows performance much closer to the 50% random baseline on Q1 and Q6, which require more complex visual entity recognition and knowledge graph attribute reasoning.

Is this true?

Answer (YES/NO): NO